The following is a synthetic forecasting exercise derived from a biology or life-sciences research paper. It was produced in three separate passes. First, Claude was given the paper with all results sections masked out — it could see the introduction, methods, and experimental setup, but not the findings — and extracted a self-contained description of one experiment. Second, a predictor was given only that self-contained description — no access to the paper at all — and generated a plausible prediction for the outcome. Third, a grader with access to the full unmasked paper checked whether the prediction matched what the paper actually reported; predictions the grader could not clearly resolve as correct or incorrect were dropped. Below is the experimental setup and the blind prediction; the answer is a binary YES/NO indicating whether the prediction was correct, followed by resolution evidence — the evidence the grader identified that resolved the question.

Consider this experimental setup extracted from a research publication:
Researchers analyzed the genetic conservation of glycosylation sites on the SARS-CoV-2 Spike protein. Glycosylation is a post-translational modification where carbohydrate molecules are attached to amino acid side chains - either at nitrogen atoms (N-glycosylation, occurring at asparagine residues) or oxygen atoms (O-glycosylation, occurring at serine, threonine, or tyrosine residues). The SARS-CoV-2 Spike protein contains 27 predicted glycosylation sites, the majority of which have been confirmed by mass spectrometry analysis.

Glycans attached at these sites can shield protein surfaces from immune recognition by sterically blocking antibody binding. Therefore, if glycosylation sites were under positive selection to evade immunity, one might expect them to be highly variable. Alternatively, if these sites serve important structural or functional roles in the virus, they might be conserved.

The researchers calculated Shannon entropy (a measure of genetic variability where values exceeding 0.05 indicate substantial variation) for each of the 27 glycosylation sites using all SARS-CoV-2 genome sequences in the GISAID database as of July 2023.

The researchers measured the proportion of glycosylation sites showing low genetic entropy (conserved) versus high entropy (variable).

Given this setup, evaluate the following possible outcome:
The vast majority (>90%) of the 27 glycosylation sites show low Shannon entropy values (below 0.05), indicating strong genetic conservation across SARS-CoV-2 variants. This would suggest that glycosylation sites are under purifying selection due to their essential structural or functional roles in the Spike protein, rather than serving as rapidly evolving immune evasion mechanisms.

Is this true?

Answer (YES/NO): NO